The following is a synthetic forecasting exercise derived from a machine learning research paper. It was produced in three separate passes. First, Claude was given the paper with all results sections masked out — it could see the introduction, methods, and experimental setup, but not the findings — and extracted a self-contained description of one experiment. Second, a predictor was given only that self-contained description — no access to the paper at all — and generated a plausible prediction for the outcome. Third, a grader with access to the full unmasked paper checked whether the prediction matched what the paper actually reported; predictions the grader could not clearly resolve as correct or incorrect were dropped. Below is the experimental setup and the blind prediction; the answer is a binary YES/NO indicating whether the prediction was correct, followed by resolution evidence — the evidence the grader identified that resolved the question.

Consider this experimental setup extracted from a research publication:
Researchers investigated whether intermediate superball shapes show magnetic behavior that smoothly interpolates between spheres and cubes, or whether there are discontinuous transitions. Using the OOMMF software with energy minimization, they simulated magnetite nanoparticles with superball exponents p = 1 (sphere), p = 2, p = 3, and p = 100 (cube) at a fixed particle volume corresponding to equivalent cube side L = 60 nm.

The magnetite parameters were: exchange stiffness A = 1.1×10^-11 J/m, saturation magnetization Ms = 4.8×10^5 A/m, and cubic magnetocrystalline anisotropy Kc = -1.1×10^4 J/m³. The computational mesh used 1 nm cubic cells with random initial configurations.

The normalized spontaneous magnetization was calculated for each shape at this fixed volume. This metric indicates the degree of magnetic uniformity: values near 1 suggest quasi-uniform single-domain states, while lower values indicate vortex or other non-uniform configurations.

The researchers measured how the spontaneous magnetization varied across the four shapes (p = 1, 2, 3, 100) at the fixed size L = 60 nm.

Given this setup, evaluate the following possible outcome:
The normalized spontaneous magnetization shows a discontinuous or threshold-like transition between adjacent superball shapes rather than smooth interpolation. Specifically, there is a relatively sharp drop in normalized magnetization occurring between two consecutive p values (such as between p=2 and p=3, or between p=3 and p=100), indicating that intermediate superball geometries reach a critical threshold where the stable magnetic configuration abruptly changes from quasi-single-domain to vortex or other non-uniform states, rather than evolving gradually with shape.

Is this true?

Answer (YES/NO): NO